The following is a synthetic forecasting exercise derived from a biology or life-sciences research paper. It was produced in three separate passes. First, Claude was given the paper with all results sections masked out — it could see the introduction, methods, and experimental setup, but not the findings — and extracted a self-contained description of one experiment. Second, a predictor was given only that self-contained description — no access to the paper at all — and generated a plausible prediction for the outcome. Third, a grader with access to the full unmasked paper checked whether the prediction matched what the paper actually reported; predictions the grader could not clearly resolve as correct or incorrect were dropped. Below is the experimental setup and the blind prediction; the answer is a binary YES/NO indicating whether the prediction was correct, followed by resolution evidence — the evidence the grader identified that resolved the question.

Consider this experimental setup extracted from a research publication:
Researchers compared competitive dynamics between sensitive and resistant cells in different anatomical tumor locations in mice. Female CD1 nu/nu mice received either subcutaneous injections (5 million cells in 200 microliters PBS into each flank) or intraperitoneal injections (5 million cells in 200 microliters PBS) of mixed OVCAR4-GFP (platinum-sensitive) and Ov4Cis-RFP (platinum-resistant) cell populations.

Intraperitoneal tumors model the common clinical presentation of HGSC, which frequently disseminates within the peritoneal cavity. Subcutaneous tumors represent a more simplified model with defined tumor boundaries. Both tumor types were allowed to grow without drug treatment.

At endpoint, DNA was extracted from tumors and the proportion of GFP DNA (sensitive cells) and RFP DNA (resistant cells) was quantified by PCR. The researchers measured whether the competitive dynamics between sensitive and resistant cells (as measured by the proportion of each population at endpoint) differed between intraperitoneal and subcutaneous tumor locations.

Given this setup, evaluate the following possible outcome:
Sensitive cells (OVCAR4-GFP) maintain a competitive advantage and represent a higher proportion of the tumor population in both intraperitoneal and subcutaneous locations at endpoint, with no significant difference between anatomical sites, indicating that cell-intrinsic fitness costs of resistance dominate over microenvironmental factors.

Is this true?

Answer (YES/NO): YES